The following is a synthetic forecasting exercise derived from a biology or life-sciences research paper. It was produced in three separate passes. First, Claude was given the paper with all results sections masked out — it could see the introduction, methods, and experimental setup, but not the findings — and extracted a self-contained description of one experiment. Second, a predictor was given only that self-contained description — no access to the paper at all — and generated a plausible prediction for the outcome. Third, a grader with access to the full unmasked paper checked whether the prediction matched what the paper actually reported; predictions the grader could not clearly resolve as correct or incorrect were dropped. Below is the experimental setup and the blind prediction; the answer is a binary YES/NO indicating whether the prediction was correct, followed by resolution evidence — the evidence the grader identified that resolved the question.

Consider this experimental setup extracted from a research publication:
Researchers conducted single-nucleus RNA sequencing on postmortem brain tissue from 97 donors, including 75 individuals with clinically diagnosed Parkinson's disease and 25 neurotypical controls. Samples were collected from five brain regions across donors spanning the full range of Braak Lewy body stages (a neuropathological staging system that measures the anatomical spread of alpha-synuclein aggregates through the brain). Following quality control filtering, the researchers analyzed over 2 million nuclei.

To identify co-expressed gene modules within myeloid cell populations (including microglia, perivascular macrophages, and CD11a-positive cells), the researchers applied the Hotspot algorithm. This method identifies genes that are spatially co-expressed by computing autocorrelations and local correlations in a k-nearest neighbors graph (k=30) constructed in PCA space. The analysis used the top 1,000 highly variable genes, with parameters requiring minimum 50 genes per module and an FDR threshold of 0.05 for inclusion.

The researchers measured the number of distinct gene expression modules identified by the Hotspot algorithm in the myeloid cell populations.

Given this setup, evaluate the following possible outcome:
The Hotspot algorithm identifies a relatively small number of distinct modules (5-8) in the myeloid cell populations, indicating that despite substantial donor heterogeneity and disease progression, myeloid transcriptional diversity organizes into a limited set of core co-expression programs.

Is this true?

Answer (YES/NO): NO